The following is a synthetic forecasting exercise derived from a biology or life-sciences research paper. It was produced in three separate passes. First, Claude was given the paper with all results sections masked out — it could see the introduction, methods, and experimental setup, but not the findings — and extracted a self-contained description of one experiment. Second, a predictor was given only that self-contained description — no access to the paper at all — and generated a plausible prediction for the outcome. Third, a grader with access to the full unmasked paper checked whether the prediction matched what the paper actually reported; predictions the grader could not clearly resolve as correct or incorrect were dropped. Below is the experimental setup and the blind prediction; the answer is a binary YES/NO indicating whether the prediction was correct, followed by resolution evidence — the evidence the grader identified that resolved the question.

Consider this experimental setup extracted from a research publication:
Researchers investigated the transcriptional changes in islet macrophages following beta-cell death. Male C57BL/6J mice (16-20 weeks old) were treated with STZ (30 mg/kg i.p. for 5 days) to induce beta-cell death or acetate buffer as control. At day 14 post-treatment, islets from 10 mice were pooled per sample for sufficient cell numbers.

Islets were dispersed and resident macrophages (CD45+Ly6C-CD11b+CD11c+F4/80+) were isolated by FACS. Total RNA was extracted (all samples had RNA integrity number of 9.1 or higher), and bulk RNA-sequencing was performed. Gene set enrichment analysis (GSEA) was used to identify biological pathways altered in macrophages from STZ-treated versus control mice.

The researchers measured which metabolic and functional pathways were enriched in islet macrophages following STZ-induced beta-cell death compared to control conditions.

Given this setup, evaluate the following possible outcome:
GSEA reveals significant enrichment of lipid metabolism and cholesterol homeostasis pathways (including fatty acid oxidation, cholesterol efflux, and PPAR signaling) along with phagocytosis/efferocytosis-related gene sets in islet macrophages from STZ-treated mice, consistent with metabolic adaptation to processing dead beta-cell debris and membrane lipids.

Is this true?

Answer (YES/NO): NO